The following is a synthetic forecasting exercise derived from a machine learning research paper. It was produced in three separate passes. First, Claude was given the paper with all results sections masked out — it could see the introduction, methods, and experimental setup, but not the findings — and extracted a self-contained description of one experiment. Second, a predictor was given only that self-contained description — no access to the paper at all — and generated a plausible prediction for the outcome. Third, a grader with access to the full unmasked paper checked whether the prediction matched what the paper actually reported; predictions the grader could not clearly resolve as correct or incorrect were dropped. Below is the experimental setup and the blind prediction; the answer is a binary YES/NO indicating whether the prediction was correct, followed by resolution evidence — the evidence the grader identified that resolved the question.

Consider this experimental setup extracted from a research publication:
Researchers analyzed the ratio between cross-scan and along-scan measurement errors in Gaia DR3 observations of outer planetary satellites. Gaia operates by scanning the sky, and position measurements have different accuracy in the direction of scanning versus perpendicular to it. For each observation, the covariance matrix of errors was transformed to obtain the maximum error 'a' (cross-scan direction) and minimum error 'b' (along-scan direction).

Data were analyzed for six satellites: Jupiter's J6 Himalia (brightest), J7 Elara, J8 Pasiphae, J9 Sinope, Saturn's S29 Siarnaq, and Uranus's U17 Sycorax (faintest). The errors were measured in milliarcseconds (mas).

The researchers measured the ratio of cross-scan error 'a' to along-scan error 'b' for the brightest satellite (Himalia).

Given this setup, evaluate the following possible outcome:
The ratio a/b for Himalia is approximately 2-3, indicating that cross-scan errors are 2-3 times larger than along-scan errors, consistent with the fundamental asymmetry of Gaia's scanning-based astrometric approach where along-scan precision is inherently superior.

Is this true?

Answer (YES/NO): NO